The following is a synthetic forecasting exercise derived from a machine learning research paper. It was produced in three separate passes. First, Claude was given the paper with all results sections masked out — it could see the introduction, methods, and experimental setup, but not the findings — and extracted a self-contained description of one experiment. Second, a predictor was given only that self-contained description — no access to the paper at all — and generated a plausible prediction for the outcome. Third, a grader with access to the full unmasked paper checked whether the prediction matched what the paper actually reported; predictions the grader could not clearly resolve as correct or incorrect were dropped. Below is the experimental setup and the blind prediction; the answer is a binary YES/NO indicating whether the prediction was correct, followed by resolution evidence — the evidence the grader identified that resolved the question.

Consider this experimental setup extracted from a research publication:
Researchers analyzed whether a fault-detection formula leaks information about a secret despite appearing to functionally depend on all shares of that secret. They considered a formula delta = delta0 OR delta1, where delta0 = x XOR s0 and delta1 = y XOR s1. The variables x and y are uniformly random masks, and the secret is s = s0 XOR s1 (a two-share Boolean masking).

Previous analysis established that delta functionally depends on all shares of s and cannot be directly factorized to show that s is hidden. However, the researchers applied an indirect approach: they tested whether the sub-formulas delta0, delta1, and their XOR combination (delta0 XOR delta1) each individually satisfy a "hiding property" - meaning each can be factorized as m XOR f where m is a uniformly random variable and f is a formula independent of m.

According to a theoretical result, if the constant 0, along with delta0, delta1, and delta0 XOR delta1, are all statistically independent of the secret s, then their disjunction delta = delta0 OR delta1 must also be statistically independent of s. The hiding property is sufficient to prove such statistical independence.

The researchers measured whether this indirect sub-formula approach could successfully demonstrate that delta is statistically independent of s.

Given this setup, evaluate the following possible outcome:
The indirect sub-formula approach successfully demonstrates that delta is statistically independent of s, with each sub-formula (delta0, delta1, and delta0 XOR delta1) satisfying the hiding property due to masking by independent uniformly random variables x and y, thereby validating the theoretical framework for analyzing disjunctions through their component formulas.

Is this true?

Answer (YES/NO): YES